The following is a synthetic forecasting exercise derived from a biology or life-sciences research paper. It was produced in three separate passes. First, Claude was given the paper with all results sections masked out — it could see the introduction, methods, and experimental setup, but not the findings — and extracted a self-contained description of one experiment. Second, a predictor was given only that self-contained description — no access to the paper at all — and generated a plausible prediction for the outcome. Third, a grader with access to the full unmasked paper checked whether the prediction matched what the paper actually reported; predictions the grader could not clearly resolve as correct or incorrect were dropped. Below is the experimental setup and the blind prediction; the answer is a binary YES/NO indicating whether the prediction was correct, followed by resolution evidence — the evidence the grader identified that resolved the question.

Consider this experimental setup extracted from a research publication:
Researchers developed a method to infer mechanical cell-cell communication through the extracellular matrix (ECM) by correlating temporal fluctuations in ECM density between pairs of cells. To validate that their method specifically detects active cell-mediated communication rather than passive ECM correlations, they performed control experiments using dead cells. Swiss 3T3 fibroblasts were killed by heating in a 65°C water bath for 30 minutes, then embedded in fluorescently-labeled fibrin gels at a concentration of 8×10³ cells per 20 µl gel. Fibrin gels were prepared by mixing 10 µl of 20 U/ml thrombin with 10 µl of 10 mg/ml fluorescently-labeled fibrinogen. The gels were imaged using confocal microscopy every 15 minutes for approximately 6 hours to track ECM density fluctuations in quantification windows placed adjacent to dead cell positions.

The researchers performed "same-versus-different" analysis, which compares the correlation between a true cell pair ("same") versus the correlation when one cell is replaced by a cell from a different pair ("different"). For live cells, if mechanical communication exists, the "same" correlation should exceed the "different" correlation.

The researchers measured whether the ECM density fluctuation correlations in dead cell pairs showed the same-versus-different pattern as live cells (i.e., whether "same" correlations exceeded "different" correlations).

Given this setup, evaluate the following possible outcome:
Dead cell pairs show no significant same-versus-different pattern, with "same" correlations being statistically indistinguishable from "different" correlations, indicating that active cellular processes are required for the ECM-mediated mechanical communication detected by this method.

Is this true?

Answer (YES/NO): NO